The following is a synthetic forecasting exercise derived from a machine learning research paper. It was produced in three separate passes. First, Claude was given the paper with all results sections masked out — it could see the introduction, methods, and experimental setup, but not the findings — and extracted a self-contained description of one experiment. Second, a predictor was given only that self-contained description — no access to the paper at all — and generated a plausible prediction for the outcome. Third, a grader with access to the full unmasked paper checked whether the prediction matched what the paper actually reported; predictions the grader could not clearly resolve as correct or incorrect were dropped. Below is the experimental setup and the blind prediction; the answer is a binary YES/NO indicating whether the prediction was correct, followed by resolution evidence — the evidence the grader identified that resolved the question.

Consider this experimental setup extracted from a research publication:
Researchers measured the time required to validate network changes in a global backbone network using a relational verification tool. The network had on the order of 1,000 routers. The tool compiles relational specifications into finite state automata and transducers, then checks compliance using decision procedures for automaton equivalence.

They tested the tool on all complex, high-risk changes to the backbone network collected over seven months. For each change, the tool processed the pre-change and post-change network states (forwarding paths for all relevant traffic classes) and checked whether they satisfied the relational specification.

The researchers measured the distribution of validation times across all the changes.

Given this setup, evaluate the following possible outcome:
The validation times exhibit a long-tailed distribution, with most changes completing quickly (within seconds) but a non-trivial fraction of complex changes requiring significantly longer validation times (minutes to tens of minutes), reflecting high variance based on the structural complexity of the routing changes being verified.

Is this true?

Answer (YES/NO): NO